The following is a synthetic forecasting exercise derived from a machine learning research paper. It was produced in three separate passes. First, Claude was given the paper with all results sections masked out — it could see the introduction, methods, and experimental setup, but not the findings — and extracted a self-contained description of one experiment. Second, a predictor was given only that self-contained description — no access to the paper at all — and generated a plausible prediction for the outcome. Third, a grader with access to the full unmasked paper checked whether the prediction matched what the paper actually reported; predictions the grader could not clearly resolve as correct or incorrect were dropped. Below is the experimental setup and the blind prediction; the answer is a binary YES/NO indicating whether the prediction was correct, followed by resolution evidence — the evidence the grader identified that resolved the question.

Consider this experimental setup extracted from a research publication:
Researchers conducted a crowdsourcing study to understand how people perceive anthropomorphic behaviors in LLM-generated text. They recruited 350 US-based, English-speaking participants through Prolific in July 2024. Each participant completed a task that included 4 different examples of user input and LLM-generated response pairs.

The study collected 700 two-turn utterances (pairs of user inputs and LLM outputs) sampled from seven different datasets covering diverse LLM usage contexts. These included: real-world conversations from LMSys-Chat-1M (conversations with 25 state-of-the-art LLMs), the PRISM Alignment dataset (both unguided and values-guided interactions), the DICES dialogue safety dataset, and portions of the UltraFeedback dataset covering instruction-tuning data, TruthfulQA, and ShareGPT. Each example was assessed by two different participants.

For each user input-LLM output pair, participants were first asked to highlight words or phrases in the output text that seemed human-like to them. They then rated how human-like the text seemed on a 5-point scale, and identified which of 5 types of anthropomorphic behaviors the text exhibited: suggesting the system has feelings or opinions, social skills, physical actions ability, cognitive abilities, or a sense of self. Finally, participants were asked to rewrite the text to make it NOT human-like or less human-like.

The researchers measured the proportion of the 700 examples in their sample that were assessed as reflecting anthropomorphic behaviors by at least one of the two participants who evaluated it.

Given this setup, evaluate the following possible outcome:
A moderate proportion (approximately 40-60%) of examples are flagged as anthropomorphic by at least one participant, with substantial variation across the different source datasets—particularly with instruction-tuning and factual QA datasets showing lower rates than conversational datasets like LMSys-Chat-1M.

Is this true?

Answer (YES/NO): NO